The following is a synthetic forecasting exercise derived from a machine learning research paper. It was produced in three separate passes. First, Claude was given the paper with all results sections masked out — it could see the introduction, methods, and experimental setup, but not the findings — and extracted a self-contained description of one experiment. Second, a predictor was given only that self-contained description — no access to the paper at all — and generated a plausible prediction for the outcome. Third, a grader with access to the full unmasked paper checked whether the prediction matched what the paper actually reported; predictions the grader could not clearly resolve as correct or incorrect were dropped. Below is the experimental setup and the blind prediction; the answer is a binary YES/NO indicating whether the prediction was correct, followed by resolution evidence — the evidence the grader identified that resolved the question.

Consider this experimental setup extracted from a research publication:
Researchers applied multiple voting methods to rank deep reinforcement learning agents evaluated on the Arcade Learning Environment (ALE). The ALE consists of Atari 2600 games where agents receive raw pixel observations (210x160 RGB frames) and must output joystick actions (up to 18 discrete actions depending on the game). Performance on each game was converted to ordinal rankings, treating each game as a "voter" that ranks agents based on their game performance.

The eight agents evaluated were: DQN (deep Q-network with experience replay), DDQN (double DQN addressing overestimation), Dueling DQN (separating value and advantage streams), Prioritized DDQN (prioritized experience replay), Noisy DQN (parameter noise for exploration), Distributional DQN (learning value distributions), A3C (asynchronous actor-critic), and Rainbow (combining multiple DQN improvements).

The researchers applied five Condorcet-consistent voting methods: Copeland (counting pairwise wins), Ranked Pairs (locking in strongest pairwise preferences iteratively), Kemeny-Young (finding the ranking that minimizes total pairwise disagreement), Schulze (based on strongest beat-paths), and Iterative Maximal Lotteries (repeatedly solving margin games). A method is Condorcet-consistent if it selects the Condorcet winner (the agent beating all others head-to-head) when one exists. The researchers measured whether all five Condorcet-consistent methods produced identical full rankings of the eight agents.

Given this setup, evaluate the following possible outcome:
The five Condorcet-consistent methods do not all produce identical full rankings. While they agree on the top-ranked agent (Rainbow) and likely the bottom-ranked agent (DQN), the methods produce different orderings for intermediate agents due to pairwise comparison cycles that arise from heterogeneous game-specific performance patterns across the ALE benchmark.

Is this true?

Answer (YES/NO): YES